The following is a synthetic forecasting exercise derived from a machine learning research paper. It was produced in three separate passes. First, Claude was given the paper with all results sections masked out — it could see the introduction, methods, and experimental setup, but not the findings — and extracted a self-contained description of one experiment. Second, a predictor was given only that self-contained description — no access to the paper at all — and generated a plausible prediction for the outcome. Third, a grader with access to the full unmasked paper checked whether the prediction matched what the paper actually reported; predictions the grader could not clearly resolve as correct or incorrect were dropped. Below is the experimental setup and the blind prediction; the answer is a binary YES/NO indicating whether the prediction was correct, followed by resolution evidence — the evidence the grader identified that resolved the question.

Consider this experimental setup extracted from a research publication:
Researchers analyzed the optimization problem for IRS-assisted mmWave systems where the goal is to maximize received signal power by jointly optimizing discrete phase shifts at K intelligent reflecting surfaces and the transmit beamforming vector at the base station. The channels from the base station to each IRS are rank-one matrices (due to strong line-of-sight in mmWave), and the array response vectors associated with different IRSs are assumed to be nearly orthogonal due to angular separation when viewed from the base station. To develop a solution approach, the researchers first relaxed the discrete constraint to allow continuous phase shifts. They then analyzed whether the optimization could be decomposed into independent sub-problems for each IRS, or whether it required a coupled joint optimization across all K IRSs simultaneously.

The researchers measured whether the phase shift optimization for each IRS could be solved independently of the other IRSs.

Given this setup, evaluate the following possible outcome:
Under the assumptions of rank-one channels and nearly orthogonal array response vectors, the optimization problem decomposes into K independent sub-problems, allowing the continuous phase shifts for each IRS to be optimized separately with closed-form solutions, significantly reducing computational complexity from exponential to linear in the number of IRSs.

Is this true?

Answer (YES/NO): YES